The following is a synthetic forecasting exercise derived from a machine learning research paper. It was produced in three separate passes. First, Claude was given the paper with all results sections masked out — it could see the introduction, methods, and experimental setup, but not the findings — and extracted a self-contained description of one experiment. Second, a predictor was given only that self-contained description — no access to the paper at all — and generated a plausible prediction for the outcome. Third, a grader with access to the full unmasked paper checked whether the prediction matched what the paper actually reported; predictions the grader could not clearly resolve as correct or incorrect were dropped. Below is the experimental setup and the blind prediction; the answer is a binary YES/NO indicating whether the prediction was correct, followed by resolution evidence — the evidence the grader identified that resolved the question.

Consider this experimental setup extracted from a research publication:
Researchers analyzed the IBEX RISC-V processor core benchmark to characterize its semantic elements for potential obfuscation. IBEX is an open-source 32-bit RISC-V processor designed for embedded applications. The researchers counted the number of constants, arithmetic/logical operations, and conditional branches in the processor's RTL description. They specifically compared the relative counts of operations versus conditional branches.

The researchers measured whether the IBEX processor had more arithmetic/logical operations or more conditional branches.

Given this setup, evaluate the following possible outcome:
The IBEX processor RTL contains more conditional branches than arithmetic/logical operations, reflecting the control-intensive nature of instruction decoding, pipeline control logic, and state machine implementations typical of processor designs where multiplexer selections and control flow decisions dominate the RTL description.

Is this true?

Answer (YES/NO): YES